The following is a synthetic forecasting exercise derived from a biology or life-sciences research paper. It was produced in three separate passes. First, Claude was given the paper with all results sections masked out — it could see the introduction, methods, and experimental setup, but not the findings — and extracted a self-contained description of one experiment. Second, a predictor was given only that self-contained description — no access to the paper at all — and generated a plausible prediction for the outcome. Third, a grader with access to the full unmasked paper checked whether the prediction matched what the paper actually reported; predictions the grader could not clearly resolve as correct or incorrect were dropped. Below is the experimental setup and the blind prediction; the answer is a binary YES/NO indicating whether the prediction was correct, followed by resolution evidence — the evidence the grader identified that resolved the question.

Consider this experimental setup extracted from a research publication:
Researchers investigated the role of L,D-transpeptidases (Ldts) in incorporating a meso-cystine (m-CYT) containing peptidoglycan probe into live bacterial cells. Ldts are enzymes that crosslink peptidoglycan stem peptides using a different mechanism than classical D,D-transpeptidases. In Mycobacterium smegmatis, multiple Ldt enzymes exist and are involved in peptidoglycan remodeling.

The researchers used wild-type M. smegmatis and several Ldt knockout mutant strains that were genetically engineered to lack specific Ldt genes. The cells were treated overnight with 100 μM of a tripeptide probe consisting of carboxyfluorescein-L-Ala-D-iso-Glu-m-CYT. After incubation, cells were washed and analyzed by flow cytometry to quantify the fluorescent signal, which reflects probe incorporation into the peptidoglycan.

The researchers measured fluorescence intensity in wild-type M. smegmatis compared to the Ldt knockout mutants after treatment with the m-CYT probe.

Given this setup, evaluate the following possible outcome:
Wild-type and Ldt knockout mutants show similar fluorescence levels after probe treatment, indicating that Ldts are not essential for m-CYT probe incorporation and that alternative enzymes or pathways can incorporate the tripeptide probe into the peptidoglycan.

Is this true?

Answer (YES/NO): NO